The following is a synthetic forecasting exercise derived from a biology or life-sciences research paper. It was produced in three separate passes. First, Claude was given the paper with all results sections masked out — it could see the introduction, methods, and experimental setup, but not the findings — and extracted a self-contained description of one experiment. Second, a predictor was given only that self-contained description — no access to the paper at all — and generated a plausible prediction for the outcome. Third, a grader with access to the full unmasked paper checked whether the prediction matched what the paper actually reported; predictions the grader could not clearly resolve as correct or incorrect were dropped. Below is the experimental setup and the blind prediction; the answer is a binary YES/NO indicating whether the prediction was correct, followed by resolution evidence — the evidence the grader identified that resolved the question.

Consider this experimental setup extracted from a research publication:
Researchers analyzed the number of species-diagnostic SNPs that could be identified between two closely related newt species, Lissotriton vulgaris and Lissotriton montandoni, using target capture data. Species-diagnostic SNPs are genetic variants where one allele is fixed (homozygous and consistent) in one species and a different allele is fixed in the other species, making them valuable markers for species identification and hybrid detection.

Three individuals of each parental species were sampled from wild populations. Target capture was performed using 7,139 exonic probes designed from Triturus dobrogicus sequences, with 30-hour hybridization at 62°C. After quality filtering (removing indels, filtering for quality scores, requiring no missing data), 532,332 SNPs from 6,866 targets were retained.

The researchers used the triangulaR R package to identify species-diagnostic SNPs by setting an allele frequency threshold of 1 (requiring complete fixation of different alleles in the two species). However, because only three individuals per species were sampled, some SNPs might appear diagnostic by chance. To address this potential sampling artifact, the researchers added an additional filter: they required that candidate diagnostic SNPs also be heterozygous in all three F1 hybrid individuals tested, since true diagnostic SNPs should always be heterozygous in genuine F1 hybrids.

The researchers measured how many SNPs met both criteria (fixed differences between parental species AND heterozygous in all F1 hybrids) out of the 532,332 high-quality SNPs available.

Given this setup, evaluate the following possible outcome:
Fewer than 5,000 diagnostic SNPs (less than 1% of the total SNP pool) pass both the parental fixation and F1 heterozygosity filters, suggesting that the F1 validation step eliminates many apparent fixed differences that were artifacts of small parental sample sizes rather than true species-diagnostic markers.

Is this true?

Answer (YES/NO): YES